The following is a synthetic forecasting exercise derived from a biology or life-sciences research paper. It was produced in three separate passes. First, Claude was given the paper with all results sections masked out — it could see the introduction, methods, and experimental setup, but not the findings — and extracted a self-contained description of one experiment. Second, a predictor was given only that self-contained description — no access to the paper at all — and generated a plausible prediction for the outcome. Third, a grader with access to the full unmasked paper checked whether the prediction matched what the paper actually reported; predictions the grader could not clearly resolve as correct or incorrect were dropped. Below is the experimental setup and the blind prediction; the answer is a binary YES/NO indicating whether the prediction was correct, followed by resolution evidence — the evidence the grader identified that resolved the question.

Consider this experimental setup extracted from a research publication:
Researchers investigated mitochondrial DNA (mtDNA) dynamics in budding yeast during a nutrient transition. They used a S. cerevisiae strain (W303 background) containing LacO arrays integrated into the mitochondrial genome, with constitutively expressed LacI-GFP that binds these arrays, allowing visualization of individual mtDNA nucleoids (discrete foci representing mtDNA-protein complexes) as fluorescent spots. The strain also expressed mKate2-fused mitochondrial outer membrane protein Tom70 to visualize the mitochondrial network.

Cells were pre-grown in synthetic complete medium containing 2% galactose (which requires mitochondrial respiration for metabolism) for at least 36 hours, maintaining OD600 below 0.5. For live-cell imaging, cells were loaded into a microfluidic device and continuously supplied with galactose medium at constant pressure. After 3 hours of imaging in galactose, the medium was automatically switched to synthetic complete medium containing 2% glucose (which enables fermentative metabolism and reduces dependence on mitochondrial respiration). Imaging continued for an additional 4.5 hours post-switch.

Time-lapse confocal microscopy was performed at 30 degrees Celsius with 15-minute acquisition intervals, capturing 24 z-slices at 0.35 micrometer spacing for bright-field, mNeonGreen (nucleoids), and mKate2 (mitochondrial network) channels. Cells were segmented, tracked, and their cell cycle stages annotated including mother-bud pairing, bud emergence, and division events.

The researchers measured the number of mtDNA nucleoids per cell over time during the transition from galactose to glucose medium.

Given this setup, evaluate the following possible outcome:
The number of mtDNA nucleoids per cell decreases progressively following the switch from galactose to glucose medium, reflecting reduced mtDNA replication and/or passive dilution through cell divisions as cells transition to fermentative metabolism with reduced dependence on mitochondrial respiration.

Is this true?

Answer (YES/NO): NO